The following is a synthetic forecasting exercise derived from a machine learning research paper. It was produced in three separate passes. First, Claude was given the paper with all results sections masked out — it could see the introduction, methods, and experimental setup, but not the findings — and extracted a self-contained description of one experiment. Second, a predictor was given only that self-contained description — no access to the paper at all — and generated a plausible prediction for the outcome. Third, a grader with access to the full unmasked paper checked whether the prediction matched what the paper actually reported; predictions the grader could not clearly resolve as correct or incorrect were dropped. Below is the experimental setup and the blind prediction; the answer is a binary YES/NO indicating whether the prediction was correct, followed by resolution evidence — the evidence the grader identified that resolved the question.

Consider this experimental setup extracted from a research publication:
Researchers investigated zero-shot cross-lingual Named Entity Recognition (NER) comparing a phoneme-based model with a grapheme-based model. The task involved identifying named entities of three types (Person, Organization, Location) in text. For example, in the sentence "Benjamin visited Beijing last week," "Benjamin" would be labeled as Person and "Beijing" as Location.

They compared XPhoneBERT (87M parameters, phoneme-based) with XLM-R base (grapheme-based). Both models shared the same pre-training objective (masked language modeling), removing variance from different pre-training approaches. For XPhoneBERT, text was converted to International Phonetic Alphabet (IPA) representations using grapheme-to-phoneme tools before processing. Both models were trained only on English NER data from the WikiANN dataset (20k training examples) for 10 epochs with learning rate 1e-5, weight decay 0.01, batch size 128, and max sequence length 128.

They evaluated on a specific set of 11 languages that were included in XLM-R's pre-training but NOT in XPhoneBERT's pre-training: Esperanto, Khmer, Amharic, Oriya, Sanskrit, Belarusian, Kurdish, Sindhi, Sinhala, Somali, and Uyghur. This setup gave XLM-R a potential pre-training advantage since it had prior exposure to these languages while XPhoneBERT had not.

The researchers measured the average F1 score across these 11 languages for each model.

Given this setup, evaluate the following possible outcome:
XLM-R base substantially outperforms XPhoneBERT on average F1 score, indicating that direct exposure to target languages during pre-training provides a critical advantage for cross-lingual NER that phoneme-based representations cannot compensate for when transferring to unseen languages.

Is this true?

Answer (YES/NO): YES